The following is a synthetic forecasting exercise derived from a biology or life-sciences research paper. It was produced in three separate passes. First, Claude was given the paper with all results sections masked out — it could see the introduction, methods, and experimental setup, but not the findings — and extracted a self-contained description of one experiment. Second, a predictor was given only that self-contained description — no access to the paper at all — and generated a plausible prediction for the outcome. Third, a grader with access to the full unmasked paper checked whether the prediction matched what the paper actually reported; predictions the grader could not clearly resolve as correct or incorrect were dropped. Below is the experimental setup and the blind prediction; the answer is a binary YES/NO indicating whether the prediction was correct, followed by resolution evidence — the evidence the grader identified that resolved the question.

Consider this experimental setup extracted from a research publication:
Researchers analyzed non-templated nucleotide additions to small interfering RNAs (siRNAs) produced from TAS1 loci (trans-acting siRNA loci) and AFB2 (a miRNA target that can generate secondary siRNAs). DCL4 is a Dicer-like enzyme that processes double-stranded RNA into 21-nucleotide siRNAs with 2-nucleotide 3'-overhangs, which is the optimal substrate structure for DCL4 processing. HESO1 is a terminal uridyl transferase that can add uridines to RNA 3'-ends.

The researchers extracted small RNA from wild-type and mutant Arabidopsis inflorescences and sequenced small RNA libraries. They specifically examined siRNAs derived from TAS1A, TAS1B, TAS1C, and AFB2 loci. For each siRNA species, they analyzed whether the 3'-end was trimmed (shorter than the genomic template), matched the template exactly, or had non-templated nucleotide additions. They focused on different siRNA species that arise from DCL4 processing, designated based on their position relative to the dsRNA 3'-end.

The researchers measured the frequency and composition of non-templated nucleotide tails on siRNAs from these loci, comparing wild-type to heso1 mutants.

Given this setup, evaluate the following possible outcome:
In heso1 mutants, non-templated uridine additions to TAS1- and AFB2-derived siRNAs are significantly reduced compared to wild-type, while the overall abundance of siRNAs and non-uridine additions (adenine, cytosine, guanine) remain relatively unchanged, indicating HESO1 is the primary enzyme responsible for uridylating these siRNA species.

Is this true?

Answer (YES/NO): NO